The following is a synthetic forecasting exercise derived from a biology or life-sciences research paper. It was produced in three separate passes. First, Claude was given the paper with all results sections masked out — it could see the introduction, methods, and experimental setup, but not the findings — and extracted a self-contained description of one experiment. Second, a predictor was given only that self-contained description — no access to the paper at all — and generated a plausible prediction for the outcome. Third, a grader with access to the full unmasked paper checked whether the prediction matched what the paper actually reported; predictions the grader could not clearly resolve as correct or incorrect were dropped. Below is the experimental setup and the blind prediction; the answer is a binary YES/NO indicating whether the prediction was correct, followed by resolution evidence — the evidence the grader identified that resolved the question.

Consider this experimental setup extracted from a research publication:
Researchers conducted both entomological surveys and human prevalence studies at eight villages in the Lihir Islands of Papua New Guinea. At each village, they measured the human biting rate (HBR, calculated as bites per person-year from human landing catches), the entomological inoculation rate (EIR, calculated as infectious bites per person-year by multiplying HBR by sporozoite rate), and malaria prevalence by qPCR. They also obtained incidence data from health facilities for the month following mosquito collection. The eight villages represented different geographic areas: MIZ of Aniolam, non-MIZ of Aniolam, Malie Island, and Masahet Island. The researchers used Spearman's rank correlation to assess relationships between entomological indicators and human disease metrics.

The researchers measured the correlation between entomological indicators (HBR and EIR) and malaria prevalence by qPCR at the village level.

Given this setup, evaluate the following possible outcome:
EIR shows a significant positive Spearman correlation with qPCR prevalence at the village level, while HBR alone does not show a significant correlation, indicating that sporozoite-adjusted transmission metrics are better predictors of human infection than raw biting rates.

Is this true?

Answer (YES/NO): NO